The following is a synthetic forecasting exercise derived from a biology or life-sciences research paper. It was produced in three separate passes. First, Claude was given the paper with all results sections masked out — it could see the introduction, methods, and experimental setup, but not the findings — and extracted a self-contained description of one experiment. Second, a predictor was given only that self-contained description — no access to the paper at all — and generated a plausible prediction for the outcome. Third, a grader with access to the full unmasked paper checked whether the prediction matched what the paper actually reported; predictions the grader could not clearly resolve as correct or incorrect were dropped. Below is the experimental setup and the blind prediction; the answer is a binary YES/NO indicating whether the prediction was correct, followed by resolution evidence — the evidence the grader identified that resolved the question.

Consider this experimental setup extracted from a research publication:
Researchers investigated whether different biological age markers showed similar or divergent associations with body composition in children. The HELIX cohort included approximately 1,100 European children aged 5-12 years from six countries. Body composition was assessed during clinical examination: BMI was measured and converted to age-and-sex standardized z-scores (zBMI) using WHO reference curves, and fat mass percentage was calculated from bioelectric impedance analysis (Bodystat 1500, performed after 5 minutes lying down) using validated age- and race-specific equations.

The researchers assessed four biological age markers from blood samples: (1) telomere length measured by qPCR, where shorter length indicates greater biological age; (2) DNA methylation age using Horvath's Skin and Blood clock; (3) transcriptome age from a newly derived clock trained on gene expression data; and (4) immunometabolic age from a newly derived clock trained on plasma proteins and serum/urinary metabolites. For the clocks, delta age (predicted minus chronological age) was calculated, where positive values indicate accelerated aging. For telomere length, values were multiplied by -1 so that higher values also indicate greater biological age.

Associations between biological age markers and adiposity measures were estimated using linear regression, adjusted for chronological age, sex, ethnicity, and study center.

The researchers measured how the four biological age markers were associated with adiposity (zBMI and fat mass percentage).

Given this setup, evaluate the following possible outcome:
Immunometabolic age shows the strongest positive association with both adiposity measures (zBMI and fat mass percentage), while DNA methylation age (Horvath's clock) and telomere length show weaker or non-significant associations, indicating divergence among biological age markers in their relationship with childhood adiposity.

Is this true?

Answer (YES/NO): NO